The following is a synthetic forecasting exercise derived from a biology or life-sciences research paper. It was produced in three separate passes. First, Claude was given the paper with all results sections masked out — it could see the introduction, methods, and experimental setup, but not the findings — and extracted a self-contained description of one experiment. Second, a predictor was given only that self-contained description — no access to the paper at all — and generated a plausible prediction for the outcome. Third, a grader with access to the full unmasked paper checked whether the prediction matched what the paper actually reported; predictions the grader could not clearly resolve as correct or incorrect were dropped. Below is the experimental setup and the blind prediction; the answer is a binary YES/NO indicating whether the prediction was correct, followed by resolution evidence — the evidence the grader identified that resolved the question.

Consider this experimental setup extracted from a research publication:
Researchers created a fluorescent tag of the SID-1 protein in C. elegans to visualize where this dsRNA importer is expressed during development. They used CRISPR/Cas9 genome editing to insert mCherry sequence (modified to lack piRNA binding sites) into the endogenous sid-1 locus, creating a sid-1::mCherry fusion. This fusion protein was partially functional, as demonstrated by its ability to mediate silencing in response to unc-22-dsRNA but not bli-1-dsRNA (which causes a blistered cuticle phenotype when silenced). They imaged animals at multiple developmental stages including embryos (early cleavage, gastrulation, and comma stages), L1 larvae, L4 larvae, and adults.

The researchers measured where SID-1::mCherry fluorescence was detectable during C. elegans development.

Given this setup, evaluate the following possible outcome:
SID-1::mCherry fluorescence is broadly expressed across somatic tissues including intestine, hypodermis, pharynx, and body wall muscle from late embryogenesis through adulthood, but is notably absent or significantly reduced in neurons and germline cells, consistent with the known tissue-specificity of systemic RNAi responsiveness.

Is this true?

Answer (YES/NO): NO